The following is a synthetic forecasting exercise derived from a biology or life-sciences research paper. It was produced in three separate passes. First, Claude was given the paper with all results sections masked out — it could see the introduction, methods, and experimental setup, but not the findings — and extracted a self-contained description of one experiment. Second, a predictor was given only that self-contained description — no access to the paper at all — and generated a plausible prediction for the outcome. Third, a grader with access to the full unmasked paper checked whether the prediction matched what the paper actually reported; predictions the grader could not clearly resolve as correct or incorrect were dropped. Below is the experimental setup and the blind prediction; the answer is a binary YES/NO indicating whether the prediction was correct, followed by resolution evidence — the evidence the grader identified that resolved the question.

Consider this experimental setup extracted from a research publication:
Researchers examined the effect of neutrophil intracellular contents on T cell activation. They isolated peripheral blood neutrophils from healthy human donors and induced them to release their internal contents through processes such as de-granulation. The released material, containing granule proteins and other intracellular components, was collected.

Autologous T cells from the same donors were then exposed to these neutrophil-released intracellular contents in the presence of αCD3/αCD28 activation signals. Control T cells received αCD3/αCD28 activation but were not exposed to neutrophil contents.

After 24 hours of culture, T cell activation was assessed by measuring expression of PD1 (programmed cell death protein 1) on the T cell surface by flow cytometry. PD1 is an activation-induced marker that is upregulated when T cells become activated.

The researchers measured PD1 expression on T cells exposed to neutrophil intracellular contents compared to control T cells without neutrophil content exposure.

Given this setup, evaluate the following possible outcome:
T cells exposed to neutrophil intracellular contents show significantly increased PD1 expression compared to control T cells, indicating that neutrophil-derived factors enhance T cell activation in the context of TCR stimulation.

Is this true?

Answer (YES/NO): YES